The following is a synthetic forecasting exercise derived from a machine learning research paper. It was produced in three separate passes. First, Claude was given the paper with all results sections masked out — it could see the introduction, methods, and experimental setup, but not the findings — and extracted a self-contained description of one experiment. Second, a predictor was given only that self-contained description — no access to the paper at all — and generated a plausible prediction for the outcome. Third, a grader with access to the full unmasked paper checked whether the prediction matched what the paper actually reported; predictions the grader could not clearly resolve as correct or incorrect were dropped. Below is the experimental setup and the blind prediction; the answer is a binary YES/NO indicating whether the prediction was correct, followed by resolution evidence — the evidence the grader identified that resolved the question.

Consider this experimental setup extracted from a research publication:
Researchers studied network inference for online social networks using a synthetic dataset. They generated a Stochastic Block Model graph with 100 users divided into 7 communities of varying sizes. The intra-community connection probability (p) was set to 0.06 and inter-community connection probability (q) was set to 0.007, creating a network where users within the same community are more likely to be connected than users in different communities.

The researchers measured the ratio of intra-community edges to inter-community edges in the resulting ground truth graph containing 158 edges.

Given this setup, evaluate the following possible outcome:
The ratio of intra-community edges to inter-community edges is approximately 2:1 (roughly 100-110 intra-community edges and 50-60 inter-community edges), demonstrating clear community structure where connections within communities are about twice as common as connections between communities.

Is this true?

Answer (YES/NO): YES